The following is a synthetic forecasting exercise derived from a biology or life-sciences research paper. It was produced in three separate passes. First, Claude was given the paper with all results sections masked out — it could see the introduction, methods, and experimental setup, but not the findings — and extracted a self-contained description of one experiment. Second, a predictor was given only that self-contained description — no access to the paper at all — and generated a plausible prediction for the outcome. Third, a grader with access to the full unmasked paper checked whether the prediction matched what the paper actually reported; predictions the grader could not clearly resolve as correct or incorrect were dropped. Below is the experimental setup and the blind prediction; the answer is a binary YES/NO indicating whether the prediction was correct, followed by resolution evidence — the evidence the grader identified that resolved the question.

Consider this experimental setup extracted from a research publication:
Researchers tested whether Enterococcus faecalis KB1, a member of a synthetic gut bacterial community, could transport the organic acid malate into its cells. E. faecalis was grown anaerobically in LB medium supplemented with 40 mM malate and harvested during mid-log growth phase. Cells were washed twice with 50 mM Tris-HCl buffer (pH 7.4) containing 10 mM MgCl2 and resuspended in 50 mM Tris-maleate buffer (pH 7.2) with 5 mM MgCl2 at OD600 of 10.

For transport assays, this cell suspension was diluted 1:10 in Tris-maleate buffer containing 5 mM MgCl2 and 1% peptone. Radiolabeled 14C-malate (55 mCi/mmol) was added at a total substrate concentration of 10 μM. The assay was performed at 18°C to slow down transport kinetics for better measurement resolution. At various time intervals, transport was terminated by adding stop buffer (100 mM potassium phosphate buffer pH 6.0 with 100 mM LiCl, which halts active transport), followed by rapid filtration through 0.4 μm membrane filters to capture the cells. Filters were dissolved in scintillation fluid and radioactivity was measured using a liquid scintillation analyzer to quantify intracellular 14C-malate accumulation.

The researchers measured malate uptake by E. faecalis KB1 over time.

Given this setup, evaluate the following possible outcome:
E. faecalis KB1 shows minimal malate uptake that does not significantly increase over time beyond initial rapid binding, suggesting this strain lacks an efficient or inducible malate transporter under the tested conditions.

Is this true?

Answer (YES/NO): NO